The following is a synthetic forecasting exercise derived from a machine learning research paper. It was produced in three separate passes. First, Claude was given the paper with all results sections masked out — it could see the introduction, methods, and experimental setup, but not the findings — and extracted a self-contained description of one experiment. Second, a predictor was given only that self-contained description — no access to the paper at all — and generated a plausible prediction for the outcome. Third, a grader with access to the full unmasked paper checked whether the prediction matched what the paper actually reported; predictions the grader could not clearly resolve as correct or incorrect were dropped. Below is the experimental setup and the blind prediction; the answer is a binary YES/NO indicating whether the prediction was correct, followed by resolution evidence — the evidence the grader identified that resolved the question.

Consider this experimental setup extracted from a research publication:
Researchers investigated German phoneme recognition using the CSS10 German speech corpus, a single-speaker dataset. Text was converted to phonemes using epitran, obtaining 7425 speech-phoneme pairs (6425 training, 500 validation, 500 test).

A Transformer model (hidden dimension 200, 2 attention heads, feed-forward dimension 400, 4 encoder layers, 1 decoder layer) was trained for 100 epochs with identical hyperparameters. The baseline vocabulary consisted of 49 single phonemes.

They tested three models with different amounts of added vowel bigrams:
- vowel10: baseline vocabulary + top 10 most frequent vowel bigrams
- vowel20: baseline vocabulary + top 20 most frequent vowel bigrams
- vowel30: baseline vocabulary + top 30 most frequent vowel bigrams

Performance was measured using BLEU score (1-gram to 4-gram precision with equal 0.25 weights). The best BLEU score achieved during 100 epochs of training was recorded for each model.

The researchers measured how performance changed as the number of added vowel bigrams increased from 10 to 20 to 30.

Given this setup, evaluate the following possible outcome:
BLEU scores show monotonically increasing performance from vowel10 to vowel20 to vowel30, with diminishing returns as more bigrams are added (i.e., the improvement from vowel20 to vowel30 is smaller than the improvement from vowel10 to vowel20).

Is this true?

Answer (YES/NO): NO